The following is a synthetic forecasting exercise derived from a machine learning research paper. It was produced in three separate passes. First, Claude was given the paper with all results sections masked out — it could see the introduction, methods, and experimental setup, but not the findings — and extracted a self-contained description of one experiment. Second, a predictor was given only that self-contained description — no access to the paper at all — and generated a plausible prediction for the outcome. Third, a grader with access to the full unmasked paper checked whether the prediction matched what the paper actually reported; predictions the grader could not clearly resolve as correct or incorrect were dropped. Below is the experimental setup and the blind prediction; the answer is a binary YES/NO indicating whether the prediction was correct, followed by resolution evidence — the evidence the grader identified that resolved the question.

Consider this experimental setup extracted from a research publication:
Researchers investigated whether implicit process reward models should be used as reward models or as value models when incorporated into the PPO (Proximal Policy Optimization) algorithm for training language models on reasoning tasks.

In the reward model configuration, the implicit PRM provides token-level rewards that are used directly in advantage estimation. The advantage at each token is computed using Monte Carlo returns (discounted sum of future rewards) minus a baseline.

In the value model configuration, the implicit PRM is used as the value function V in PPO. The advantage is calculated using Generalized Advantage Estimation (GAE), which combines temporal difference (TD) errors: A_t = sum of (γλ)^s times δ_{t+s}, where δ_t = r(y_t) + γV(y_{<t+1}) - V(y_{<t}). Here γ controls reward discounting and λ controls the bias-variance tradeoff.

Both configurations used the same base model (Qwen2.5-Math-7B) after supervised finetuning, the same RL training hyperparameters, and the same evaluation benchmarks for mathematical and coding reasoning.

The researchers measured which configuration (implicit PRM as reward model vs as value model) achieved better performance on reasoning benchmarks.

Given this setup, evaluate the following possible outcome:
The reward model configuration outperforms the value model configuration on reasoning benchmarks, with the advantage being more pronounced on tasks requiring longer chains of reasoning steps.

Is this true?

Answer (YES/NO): NO